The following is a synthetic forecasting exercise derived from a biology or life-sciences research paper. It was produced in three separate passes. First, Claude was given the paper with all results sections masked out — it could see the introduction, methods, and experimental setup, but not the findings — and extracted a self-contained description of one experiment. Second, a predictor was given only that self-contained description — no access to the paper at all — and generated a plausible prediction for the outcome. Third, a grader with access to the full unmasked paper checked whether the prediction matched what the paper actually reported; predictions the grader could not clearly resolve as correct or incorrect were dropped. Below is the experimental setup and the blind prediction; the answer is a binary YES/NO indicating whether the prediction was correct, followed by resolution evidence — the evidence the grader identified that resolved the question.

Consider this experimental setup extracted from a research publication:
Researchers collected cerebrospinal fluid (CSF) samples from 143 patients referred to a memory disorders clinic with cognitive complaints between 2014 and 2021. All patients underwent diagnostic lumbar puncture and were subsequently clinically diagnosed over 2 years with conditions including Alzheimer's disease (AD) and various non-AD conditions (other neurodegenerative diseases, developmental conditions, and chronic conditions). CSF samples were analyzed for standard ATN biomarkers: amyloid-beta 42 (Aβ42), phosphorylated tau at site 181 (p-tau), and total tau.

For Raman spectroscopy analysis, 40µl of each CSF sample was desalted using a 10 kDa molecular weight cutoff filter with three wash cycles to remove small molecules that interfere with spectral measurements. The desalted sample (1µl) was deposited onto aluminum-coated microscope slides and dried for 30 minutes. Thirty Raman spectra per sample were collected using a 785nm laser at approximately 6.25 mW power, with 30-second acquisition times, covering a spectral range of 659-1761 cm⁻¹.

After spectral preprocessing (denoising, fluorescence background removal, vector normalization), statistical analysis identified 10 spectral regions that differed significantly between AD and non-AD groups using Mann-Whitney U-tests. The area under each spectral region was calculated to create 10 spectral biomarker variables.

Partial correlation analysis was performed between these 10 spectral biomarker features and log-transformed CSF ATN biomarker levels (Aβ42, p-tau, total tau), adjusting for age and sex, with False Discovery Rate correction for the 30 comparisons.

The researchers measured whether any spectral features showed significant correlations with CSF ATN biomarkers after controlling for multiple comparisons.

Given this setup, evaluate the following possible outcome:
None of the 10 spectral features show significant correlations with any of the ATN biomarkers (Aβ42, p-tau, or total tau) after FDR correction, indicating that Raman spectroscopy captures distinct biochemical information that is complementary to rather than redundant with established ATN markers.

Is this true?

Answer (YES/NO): NO